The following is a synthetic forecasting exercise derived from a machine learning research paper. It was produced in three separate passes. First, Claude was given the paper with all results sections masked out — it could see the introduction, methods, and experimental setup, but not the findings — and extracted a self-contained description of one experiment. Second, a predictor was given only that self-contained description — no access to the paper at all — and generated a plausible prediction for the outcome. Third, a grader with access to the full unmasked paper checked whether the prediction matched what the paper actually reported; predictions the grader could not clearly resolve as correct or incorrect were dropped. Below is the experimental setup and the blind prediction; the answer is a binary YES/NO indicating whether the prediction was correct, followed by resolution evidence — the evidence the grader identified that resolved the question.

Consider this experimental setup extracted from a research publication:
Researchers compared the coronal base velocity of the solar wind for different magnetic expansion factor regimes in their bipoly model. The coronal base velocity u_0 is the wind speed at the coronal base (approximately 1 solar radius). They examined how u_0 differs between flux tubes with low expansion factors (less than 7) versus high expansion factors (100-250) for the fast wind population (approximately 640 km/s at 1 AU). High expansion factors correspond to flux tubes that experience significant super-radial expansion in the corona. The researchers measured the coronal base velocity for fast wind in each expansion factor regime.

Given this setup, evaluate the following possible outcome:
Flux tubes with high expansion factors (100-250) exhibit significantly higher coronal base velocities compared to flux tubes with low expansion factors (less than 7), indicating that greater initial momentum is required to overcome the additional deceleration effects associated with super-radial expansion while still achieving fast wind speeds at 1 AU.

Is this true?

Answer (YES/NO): NO